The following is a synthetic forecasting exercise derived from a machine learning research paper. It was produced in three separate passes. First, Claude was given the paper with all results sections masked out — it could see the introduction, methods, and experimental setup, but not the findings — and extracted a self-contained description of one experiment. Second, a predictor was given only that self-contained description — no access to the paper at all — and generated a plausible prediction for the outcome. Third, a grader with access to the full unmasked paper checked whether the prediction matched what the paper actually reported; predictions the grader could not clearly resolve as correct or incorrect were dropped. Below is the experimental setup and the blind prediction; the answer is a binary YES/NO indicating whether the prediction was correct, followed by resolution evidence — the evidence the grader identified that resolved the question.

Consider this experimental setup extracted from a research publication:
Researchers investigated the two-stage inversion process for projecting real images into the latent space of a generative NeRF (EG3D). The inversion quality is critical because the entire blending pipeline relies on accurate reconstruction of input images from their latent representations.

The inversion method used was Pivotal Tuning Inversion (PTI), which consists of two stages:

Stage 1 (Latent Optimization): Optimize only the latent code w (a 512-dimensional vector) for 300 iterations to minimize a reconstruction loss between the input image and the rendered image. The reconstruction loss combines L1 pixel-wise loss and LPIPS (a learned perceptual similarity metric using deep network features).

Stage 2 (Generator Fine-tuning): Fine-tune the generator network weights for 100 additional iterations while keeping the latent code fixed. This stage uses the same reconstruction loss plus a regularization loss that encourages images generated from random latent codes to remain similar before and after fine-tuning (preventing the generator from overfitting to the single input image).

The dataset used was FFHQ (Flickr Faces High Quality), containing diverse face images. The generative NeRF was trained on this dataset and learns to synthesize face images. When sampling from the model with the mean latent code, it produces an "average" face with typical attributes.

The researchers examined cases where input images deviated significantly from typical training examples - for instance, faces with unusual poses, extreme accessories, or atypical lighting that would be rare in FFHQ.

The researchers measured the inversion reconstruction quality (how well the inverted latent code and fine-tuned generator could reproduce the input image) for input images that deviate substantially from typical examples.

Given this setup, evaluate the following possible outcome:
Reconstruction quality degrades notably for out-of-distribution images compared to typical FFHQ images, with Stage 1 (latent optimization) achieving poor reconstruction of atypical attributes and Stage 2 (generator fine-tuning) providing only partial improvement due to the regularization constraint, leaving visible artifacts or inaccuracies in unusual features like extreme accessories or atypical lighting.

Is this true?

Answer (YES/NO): NO